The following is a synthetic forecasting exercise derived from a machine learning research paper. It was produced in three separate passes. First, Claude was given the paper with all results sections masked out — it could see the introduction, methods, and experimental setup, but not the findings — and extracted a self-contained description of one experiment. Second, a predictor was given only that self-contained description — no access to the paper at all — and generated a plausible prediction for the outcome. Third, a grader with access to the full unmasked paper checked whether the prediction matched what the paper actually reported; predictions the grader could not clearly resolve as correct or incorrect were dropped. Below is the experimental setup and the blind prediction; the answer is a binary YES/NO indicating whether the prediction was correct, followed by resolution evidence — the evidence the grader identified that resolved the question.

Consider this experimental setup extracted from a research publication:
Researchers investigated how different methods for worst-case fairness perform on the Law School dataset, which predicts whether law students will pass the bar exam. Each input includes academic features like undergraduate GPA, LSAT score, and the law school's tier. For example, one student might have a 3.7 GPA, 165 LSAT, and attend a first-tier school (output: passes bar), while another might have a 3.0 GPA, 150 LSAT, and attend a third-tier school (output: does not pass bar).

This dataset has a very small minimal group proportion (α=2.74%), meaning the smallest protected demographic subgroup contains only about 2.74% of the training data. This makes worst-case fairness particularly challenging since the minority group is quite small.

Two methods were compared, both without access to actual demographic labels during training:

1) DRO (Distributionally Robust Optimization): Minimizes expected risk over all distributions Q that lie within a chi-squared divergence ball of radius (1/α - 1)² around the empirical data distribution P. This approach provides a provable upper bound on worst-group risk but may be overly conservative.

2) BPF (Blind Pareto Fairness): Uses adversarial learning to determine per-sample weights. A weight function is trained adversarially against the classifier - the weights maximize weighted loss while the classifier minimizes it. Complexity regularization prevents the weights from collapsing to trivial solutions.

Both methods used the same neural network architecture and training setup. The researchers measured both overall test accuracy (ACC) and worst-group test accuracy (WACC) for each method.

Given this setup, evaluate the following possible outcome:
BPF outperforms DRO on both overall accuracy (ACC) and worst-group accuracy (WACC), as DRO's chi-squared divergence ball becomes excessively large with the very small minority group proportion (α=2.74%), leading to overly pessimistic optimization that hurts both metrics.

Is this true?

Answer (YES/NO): YES